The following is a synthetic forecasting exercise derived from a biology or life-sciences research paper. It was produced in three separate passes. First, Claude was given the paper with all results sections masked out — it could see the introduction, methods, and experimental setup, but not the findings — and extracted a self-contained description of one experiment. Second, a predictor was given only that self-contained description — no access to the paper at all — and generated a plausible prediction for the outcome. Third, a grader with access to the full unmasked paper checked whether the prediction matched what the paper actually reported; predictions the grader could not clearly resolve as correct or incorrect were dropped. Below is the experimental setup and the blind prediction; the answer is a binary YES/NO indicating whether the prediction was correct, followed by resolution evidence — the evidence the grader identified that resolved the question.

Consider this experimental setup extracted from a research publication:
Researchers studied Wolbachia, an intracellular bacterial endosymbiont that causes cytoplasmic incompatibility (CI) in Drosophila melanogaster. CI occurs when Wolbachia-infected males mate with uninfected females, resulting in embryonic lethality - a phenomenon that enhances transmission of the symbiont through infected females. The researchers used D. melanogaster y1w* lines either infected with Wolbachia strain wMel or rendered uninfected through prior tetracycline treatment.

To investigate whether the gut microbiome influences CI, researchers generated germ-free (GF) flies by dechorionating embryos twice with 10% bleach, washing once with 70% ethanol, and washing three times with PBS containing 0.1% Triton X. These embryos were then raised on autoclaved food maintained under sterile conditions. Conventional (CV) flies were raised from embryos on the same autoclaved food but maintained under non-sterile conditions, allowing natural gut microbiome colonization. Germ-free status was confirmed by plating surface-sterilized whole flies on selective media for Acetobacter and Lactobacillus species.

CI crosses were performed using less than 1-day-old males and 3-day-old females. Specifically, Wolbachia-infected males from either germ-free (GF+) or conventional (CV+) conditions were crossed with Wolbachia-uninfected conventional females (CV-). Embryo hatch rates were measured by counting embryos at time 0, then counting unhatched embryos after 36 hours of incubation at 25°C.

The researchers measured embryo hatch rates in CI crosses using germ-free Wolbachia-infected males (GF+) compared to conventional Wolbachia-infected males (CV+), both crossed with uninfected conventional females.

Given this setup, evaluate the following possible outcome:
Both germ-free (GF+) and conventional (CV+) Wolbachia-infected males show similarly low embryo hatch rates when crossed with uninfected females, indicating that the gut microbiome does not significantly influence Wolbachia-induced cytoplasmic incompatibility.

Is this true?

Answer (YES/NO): NO